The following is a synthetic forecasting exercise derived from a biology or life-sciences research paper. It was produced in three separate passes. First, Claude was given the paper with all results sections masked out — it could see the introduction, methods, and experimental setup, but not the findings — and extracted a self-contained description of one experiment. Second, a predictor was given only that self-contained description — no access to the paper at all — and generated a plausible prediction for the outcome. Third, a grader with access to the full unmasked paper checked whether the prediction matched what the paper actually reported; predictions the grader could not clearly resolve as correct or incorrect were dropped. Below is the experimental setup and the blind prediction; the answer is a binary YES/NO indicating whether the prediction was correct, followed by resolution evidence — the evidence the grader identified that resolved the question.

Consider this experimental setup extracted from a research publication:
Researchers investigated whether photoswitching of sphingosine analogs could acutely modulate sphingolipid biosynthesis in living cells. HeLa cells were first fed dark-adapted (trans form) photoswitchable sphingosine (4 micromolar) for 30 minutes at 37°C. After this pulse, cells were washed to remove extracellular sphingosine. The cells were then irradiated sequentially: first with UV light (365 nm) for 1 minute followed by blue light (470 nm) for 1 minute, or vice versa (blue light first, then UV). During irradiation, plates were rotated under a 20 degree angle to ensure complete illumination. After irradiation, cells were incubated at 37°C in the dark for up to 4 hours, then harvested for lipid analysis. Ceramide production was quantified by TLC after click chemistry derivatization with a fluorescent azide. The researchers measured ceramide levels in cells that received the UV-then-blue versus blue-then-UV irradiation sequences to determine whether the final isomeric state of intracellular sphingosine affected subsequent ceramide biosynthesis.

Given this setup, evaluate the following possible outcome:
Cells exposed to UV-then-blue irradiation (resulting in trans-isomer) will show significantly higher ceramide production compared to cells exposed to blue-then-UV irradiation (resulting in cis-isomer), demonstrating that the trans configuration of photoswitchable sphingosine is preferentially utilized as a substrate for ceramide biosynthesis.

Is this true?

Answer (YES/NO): NO